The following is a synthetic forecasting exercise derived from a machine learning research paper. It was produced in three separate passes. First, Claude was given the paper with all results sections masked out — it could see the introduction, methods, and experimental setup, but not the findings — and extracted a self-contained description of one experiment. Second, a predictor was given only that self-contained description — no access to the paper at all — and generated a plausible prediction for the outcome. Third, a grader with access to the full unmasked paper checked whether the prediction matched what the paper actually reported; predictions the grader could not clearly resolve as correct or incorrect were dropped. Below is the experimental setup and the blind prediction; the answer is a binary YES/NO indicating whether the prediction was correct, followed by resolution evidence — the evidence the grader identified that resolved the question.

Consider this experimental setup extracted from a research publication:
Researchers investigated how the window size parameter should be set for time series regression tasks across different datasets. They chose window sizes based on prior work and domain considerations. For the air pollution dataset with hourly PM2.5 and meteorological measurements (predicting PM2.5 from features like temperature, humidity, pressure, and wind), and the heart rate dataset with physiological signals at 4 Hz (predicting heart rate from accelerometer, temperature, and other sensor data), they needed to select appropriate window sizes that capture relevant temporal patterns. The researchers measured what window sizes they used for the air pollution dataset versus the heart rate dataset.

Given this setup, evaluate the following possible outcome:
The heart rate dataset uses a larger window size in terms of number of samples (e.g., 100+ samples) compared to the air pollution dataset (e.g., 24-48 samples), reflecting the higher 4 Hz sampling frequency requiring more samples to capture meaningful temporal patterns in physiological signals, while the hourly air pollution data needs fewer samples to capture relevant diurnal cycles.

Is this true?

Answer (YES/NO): NO